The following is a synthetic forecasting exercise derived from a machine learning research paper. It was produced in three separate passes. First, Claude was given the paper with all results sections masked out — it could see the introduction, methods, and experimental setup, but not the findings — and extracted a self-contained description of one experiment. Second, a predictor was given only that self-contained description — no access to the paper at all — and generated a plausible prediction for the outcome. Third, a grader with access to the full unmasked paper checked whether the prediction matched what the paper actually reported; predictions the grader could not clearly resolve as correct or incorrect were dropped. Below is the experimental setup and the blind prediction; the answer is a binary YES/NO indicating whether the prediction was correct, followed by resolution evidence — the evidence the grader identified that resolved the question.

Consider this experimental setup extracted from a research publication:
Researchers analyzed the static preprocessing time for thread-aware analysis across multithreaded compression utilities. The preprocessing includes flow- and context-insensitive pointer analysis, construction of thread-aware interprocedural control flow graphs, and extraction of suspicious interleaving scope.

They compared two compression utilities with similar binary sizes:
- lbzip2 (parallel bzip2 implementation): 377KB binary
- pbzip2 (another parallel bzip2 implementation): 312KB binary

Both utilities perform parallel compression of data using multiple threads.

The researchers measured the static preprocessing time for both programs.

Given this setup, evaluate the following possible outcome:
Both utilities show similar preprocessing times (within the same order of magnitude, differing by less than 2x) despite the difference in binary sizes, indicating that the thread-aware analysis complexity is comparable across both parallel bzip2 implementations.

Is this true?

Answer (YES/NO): NO